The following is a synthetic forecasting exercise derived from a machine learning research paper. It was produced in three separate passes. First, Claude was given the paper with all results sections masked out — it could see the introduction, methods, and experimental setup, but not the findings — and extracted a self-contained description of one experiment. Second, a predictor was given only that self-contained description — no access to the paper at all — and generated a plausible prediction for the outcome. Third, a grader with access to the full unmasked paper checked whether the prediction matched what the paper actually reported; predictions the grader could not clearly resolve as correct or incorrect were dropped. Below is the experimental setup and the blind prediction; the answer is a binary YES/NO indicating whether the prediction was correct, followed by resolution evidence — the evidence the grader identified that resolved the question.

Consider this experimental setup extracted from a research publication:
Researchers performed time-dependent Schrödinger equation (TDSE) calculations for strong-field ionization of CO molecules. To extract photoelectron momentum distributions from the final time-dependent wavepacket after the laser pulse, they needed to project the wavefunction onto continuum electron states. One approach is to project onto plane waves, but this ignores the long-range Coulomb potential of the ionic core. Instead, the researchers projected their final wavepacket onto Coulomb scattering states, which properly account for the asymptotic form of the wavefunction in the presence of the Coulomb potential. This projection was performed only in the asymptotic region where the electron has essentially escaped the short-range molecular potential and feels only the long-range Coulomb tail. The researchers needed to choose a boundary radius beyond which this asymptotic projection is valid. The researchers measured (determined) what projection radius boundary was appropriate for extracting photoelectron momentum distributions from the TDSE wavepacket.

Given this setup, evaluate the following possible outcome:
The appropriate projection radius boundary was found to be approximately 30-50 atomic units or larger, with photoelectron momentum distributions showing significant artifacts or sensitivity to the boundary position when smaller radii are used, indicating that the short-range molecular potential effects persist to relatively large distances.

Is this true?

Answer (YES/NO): NO